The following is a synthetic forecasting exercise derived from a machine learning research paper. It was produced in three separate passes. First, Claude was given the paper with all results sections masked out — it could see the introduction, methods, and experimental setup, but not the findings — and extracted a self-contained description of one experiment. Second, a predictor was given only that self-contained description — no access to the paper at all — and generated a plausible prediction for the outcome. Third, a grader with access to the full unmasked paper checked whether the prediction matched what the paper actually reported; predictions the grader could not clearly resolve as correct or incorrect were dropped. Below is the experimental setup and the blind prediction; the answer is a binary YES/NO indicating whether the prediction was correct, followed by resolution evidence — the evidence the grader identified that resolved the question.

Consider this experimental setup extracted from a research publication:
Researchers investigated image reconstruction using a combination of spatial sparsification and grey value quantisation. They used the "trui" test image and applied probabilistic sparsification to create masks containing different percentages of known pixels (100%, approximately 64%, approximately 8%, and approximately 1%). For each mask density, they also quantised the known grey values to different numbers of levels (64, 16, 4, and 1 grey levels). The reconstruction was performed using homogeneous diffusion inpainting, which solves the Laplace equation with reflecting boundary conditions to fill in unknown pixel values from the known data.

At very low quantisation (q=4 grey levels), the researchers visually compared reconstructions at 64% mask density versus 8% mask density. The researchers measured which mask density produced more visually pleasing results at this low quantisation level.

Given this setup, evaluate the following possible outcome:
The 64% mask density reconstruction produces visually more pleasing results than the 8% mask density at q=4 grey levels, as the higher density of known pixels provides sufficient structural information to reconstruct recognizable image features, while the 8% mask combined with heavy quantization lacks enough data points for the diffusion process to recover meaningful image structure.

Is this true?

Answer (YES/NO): NO